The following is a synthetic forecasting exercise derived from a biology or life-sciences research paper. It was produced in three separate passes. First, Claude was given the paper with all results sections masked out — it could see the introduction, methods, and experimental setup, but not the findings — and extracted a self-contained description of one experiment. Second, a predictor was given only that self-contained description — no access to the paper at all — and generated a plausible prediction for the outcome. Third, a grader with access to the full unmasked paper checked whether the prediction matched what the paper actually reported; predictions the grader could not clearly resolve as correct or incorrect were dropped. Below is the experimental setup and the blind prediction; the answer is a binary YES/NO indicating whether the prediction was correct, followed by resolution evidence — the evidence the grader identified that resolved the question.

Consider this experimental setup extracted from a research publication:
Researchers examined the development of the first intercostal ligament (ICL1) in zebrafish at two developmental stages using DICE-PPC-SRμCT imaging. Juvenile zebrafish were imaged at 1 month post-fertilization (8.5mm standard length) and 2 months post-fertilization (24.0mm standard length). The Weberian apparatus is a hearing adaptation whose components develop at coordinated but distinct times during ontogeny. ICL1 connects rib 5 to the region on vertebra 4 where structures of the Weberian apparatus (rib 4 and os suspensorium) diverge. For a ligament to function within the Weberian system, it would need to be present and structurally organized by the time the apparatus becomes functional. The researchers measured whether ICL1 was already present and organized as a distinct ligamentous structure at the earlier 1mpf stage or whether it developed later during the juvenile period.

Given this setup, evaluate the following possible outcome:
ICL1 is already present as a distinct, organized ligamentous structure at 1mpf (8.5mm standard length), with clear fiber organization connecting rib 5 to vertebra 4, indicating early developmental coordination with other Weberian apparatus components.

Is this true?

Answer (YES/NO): YES